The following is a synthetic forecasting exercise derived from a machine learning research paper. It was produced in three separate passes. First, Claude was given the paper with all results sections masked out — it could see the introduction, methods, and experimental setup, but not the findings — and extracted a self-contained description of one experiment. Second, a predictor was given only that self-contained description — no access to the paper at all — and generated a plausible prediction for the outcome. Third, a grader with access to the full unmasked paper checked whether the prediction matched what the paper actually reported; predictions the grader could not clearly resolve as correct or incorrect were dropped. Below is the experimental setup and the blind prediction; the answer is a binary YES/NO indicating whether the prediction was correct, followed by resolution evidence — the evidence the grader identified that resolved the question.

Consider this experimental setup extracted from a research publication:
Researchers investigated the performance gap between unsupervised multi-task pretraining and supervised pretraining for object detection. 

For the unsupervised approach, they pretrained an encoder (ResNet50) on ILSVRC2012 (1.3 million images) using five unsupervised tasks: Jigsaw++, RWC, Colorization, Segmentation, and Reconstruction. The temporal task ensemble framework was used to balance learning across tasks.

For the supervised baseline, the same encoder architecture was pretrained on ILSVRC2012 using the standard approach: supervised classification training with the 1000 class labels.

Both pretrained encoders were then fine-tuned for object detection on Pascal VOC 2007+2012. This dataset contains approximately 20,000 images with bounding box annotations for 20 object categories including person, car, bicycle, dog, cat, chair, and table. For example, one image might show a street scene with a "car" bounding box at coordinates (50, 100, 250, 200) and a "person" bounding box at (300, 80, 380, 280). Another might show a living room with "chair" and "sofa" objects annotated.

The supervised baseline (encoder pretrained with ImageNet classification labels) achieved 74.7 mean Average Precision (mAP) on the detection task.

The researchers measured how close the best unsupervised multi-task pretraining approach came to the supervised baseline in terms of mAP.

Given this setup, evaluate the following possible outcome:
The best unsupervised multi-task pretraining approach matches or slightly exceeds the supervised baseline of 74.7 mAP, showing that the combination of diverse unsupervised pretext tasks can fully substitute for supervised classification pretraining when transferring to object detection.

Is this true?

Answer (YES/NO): NO